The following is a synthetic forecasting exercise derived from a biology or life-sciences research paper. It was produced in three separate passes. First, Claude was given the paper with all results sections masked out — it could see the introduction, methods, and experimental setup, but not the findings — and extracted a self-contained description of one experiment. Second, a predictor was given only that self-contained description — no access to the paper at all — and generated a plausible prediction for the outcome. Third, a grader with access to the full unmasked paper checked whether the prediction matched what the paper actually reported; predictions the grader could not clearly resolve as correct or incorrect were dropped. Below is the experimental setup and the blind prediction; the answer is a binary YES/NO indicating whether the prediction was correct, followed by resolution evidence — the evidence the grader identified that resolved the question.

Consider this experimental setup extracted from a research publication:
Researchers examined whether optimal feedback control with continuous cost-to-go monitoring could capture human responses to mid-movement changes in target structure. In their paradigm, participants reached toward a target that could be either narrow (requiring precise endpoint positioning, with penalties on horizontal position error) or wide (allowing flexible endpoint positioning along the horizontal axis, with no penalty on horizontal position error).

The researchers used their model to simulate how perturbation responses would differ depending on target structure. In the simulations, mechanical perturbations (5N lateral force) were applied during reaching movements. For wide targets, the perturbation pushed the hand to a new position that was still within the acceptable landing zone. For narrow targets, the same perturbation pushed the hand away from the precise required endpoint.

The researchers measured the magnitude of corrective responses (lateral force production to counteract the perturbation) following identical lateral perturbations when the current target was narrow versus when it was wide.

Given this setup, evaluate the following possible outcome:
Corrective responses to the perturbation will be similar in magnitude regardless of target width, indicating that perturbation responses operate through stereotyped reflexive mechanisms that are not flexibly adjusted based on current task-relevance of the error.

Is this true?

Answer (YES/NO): NO